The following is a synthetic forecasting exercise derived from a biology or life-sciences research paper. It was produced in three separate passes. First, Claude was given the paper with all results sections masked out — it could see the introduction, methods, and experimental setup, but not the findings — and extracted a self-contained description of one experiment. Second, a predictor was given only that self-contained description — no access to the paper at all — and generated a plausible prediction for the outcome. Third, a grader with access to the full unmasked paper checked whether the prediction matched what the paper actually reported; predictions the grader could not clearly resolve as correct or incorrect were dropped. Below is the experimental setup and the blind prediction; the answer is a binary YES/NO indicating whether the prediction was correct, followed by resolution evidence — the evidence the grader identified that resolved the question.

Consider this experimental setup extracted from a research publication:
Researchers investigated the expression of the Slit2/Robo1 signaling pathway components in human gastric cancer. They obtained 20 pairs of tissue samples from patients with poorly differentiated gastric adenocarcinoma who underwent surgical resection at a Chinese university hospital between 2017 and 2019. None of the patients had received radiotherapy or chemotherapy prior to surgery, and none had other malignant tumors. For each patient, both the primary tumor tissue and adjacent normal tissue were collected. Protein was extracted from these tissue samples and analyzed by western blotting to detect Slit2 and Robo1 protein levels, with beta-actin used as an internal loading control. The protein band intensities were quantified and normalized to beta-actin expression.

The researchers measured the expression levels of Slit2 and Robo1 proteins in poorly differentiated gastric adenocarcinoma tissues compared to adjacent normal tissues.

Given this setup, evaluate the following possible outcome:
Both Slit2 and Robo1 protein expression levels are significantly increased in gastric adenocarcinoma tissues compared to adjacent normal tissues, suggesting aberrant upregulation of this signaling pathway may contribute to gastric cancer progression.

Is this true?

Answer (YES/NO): YES